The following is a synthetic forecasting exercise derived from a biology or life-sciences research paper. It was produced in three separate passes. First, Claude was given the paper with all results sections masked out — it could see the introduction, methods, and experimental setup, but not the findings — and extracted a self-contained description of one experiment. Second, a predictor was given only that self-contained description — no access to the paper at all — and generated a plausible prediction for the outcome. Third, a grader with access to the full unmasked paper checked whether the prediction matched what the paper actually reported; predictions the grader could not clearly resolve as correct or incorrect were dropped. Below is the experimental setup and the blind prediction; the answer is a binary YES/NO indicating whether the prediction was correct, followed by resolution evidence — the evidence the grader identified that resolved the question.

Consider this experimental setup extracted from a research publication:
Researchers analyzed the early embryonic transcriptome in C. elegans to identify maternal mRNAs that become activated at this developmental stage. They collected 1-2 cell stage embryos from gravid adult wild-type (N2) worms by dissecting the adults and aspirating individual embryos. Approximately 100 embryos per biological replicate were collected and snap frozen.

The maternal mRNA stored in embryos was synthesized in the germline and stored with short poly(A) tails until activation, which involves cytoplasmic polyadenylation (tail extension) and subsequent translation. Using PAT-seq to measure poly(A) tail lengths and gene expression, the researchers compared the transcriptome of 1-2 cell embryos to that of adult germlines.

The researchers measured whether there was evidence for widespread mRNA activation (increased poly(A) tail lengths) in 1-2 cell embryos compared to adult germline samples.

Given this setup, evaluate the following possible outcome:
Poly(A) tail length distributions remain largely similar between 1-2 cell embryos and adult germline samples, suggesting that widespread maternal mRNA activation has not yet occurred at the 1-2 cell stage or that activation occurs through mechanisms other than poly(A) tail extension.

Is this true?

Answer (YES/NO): NO